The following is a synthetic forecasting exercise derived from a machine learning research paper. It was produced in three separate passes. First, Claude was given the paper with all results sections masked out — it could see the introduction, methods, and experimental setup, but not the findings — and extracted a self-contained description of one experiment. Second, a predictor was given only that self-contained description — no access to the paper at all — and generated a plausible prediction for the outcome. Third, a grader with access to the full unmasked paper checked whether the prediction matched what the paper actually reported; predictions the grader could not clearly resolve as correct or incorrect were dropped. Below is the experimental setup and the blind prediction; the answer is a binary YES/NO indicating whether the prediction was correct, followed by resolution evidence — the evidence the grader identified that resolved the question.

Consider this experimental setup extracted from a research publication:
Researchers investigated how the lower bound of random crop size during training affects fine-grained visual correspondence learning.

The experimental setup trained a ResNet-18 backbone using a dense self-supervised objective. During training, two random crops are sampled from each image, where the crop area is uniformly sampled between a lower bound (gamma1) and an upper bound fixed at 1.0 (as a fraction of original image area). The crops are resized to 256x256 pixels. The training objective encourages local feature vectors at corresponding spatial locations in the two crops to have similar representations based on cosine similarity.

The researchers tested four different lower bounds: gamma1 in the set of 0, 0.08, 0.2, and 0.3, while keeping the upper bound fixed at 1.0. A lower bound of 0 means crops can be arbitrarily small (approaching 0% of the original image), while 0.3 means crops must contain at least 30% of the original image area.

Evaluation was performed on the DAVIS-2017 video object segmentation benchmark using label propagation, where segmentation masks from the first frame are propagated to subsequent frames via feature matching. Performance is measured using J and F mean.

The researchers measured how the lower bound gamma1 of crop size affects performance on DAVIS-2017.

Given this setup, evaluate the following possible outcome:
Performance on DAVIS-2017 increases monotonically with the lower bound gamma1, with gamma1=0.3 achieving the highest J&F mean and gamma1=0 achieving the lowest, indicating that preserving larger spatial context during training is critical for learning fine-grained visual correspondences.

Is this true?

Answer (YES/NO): NO